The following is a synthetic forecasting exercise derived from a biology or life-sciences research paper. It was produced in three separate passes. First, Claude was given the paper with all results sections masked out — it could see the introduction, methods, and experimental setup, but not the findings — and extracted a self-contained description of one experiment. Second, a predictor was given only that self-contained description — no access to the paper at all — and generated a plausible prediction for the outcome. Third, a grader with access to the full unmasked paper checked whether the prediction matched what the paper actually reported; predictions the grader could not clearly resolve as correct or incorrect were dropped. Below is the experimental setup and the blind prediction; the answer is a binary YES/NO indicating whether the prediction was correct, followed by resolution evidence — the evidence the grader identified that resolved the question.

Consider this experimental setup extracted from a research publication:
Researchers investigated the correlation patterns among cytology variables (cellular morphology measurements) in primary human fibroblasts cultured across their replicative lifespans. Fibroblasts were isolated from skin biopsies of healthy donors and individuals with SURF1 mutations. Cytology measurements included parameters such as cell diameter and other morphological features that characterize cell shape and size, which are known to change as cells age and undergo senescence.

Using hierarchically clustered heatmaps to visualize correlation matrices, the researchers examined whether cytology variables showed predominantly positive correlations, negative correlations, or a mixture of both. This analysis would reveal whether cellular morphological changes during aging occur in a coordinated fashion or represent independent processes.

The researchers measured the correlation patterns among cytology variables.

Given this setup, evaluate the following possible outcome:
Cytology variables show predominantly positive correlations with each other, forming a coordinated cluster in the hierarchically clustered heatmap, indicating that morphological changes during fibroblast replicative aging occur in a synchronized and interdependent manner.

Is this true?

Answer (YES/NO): NO